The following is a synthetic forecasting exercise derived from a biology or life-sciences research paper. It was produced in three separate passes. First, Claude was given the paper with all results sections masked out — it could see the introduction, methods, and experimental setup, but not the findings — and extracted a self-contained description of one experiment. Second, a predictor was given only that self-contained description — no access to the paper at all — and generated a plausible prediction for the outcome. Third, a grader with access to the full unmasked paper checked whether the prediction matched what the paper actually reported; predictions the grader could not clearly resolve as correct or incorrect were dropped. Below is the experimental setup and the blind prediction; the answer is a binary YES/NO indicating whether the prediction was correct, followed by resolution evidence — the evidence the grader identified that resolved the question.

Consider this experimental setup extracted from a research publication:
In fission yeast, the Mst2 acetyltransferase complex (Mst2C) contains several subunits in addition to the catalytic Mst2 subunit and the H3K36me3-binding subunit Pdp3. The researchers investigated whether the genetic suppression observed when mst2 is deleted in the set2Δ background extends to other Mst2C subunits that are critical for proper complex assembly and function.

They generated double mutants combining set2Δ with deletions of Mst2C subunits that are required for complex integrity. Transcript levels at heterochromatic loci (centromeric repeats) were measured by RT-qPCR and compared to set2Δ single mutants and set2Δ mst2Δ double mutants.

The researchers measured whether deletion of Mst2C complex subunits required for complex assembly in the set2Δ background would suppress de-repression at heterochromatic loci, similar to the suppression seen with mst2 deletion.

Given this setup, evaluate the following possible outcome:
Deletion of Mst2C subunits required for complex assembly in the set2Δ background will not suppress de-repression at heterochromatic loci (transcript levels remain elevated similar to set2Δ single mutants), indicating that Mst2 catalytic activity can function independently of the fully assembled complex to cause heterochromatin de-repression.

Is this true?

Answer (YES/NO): NO